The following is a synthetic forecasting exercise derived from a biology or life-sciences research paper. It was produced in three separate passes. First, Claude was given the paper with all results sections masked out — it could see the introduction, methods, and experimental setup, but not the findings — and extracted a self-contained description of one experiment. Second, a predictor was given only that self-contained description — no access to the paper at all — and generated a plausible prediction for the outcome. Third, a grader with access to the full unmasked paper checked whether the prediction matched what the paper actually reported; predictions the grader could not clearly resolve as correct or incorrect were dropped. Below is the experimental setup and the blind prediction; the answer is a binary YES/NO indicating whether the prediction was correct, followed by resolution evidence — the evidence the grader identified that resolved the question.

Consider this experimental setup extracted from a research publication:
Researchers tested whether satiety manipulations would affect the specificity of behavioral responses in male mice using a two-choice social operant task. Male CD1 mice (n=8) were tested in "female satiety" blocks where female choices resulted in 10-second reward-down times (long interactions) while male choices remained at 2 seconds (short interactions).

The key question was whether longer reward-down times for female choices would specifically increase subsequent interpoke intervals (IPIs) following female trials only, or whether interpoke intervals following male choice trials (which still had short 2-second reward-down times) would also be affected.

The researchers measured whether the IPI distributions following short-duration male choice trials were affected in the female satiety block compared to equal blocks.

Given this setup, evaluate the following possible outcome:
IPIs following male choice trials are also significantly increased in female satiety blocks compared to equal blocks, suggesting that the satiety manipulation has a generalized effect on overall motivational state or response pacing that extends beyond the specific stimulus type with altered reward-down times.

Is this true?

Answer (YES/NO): NO